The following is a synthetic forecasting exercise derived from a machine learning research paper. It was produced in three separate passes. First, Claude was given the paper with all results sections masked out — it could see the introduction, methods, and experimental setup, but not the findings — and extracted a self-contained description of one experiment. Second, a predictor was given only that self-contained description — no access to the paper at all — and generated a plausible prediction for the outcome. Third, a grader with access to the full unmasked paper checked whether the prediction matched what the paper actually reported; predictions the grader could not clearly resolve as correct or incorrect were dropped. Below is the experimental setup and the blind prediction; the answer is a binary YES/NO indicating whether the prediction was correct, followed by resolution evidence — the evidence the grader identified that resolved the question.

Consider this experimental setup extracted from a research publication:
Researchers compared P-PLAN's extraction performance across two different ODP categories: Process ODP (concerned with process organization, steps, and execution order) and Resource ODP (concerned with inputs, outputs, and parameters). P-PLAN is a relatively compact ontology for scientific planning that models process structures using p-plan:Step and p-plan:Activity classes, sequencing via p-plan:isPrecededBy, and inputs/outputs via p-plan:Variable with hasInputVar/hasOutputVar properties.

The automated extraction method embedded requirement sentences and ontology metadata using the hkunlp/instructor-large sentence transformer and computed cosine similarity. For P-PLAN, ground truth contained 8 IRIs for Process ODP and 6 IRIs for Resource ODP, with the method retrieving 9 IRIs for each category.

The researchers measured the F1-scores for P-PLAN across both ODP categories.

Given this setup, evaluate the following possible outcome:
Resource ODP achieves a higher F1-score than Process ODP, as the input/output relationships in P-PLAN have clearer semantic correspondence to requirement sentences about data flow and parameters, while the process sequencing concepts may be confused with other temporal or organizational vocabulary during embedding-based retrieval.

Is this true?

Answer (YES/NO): NO